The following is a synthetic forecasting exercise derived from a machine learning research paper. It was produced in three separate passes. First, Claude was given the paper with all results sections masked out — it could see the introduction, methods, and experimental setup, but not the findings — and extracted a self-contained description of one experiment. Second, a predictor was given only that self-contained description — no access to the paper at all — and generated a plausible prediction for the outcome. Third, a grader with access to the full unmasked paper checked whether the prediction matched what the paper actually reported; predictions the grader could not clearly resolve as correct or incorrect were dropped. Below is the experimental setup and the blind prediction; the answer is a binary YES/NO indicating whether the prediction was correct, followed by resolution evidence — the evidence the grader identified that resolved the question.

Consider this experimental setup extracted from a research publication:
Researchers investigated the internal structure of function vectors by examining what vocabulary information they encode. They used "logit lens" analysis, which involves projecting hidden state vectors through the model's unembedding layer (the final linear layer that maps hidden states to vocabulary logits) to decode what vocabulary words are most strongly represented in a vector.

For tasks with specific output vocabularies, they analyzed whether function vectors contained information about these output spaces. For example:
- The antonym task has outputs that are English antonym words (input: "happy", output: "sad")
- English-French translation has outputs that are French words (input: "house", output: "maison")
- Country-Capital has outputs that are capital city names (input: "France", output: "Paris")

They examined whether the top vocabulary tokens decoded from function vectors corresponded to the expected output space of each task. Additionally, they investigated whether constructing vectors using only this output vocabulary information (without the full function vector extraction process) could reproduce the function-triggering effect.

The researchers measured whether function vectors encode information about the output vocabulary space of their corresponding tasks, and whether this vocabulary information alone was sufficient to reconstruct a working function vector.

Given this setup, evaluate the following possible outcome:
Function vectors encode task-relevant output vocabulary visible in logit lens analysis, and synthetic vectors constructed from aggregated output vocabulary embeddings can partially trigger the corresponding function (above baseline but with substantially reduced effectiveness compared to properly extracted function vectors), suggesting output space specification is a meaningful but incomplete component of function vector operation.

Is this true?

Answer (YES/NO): YES